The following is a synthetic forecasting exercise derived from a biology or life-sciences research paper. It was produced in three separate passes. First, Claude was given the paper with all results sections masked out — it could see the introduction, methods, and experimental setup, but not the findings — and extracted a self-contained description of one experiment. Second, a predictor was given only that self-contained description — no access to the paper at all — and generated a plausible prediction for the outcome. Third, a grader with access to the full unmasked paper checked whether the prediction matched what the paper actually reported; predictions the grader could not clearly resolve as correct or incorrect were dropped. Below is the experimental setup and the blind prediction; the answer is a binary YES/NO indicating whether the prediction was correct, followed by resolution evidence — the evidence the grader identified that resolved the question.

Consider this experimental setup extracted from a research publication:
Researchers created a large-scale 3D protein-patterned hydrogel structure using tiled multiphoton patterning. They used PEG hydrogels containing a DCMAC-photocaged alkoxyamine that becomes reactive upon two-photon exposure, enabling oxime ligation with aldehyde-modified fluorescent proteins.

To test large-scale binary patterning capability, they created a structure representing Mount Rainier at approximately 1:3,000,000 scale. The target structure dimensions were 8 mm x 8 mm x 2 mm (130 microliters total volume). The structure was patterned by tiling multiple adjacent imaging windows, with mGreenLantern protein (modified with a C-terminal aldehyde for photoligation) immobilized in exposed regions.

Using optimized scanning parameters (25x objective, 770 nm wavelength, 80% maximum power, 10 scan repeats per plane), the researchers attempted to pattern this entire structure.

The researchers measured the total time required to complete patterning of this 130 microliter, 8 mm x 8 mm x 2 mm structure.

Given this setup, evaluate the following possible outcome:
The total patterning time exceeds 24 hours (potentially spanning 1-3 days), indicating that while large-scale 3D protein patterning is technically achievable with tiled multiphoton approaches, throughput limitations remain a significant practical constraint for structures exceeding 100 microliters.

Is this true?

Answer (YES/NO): NO